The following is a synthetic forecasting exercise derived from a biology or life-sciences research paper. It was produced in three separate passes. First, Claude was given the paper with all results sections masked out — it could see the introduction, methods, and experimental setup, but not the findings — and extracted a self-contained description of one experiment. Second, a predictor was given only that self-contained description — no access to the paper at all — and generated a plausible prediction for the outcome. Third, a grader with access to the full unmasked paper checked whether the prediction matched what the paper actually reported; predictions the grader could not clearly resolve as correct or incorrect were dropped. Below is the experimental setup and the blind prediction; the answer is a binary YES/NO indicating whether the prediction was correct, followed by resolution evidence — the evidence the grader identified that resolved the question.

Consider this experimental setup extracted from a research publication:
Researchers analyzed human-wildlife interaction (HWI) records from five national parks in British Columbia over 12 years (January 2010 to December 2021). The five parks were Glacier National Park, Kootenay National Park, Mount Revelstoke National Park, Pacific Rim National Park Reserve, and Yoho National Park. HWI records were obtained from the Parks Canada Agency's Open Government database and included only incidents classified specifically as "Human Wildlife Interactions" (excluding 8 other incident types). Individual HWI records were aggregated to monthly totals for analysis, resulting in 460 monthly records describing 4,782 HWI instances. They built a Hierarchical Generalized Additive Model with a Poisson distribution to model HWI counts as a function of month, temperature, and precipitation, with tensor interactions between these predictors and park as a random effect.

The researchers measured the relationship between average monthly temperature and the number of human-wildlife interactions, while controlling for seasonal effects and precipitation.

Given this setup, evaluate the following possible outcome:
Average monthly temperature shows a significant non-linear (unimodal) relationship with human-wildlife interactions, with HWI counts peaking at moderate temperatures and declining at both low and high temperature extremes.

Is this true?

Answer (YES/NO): NO